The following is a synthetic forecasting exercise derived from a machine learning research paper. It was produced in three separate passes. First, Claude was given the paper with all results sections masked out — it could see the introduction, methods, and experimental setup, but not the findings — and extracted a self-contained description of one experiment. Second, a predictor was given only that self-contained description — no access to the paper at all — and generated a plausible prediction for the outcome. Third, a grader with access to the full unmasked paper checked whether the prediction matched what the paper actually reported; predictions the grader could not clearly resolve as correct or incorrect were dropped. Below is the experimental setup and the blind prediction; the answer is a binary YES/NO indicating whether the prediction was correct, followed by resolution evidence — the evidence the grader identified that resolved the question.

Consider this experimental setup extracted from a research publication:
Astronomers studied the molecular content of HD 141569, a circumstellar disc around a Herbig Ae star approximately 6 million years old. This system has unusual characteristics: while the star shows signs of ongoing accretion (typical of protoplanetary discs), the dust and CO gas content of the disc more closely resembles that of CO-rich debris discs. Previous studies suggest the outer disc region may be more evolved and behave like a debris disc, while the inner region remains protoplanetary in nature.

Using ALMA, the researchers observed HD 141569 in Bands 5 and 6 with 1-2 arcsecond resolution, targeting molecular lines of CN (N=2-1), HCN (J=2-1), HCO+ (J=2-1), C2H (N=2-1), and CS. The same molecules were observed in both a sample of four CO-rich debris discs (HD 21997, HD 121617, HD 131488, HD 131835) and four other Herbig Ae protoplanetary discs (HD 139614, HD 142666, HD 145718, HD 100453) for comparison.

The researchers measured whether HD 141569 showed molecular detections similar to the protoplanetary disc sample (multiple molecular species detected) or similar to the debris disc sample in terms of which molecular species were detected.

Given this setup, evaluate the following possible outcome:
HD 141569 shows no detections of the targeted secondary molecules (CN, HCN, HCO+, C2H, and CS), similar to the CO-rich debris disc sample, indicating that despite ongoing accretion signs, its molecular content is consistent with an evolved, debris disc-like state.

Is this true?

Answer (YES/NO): YES